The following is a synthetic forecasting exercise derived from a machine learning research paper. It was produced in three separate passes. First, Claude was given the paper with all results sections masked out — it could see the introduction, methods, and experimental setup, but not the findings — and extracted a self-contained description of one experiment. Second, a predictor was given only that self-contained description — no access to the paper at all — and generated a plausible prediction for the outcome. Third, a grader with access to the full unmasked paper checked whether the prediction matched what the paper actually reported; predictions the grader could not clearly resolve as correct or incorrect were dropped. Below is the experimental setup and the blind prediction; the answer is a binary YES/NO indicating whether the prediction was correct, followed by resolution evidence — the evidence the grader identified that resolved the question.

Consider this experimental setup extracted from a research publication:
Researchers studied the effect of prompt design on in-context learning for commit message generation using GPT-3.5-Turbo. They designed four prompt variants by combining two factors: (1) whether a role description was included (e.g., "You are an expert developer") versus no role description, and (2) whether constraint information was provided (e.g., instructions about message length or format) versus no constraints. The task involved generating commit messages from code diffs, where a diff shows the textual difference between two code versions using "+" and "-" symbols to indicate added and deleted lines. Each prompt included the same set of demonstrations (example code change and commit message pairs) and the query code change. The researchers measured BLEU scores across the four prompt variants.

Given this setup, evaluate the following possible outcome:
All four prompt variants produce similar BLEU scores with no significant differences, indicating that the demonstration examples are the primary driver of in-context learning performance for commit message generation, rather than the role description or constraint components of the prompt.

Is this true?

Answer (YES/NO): NO